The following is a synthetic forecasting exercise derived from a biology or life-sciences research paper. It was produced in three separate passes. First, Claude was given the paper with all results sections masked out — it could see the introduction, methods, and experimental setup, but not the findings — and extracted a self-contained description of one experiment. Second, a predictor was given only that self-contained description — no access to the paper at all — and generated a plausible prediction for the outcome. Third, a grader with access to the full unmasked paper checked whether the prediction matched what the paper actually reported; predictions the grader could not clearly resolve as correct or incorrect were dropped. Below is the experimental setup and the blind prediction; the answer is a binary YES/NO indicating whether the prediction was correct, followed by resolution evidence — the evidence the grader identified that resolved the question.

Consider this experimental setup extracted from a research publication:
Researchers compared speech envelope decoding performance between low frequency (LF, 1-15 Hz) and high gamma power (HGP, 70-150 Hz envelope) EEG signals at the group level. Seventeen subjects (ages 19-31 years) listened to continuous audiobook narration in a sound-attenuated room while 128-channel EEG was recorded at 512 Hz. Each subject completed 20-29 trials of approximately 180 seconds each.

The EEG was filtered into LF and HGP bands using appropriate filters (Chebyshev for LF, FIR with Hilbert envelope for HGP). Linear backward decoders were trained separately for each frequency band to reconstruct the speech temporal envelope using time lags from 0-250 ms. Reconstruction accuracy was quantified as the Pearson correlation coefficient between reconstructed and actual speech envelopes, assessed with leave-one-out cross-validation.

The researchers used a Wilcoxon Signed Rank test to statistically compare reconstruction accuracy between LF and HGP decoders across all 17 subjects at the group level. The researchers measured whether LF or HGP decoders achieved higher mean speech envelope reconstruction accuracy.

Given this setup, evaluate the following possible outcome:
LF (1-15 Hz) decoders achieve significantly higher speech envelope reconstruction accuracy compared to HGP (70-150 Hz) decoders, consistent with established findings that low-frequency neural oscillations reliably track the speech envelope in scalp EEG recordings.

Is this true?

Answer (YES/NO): YES